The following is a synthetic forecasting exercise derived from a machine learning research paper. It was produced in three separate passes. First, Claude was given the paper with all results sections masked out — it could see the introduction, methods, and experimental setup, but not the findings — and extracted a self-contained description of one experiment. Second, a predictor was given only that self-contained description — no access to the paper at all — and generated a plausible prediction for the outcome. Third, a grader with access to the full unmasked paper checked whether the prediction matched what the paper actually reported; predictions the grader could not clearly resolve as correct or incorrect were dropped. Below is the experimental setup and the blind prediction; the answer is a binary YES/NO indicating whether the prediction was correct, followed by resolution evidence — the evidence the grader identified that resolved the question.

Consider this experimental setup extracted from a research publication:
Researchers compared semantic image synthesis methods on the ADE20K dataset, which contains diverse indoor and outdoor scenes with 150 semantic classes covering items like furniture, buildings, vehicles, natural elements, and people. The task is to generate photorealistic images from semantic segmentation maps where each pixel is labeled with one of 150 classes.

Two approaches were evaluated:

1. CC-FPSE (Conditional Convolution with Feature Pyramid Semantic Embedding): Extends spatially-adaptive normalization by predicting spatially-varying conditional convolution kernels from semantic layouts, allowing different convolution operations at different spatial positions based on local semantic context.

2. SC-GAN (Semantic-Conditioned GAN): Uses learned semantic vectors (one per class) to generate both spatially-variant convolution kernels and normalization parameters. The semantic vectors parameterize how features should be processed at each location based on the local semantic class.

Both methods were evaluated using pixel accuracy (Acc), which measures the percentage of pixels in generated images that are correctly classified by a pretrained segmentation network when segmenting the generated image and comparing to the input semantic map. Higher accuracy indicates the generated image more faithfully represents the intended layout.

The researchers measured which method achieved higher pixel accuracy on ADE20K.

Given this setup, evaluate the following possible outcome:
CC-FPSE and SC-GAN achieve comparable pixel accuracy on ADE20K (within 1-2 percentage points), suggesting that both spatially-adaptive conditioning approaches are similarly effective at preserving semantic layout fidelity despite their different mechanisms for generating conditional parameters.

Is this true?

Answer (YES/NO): YES